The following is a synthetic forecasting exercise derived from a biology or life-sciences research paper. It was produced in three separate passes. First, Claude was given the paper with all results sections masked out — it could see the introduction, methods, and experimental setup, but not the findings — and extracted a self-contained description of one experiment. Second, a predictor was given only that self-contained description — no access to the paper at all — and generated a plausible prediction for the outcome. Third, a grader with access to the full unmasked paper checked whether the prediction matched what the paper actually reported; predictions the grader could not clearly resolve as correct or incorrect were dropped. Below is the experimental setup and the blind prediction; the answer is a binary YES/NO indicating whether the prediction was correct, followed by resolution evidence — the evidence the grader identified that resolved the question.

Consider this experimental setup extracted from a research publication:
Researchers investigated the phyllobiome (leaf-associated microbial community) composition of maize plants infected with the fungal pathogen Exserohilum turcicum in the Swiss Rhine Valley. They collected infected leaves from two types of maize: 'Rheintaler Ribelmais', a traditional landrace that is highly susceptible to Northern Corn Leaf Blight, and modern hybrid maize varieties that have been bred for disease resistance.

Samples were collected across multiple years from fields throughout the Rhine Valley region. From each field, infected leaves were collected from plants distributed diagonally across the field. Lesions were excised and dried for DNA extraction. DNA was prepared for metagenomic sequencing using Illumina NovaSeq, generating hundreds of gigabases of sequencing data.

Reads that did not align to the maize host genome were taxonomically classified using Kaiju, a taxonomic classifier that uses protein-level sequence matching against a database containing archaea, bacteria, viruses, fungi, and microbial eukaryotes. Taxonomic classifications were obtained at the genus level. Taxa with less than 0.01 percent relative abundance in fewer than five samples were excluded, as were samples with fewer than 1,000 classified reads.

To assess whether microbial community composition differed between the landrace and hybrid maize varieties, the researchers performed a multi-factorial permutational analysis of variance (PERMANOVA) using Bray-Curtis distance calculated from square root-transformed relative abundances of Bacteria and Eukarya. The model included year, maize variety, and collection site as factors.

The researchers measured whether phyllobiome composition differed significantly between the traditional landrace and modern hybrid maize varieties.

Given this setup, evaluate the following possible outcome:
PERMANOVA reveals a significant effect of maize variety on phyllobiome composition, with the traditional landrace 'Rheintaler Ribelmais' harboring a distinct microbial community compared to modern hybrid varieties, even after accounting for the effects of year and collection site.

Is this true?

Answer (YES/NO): NO